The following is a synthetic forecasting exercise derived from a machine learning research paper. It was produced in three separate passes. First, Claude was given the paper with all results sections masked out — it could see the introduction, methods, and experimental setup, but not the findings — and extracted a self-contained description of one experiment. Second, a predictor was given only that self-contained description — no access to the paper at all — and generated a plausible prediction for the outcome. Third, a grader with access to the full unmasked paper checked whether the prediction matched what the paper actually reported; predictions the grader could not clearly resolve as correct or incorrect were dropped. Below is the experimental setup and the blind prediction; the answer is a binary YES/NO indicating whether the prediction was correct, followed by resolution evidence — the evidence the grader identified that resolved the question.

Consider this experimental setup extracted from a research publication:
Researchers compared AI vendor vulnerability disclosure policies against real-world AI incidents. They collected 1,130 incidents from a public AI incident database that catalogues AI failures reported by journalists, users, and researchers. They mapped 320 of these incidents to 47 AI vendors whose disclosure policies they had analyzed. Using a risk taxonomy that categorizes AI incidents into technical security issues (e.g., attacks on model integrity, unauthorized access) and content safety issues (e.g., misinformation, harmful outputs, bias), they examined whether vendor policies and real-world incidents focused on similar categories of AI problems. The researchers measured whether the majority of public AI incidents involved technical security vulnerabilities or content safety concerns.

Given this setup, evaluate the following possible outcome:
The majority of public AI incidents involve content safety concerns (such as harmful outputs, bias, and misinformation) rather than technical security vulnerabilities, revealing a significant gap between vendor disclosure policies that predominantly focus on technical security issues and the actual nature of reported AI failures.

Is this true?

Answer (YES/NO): YES